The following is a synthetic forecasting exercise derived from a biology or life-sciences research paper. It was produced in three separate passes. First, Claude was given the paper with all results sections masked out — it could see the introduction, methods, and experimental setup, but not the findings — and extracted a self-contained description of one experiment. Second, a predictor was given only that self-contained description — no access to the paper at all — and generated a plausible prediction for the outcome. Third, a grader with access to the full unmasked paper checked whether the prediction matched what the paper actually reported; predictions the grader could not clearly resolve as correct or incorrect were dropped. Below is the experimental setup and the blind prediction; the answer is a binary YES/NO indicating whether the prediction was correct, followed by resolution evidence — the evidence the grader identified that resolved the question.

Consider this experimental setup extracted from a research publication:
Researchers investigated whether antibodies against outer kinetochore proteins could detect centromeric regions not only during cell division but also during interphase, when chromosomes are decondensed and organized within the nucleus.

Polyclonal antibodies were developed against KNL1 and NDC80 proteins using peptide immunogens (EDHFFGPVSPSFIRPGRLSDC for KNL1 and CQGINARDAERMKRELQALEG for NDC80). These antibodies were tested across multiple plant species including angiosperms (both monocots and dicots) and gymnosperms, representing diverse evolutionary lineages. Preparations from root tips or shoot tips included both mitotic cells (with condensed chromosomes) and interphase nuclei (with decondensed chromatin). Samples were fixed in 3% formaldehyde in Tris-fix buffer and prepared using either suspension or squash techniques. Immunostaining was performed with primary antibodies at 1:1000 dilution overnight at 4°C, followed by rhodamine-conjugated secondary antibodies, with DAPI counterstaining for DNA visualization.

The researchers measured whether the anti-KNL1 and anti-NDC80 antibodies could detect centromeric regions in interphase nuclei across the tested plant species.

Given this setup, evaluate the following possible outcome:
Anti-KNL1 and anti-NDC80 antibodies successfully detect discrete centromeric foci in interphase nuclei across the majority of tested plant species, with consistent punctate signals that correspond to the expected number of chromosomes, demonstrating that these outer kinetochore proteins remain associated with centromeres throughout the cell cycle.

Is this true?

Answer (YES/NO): NO